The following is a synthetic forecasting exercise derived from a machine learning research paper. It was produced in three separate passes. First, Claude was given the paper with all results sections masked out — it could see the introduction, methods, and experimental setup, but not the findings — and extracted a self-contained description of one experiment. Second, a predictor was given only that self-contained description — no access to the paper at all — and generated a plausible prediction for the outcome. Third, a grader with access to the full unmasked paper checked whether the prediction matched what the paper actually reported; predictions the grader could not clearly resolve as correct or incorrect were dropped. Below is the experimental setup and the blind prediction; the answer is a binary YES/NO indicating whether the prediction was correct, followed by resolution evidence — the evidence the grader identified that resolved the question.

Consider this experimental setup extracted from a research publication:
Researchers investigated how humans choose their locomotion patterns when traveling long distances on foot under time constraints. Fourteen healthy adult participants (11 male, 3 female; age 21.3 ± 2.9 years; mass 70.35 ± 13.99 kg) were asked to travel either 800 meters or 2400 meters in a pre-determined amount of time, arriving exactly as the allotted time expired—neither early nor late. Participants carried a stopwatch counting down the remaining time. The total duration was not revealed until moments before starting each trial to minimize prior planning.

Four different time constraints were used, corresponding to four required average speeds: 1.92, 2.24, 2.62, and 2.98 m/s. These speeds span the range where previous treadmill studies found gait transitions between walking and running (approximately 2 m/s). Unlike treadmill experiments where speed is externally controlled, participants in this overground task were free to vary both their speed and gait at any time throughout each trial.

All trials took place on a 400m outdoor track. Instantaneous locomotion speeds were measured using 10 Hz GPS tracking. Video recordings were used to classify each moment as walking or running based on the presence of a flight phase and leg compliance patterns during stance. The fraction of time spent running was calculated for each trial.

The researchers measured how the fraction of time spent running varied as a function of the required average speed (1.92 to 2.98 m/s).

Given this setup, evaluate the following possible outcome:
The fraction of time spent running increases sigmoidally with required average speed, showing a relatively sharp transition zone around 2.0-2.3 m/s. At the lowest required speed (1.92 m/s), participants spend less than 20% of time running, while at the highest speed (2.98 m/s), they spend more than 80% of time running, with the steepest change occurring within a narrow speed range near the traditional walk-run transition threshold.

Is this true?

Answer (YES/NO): NO